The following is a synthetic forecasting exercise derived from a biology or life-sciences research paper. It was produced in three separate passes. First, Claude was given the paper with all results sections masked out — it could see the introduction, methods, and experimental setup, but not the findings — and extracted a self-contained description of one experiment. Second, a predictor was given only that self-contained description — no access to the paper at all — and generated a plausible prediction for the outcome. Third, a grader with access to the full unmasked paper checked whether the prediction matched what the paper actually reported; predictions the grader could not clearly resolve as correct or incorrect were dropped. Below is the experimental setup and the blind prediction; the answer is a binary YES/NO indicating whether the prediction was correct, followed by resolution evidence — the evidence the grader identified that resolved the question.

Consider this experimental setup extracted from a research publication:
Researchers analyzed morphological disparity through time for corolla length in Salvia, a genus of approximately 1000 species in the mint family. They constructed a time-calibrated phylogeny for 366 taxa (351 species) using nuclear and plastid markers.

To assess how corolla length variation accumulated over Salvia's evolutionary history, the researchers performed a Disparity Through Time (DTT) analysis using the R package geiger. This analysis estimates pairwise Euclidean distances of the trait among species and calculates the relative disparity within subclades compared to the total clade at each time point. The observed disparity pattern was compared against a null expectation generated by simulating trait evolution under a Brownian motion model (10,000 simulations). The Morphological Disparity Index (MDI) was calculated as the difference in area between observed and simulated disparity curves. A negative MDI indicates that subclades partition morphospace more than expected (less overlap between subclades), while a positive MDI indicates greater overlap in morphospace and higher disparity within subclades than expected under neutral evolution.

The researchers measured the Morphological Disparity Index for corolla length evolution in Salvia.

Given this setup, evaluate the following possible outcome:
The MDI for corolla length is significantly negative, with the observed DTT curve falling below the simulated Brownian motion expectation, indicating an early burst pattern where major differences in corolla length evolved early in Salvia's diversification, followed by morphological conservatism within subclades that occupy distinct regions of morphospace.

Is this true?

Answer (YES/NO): NO